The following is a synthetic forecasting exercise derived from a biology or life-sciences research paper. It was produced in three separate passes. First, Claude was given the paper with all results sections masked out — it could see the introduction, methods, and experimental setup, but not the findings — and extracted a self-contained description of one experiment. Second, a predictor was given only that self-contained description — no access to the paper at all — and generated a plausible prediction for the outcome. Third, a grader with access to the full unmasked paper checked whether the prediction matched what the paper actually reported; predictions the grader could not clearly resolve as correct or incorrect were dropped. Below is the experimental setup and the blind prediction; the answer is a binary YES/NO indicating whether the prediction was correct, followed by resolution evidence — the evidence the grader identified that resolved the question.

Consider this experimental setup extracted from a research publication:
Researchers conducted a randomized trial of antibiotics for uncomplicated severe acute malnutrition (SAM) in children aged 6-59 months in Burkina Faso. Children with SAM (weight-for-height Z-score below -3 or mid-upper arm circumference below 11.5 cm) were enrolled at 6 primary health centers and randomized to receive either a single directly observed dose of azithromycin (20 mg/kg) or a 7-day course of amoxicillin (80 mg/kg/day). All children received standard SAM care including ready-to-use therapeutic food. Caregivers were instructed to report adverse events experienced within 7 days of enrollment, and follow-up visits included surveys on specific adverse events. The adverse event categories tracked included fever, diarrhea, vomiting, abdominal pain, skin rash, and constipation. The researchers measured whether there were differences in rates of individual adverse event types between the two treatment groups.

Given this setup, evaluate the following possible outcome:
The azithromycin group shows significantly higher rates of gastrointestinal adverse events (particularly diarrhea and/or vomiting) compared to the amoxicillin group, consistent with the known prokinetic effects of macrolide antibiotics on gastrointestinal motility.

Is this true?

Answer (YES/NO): NO